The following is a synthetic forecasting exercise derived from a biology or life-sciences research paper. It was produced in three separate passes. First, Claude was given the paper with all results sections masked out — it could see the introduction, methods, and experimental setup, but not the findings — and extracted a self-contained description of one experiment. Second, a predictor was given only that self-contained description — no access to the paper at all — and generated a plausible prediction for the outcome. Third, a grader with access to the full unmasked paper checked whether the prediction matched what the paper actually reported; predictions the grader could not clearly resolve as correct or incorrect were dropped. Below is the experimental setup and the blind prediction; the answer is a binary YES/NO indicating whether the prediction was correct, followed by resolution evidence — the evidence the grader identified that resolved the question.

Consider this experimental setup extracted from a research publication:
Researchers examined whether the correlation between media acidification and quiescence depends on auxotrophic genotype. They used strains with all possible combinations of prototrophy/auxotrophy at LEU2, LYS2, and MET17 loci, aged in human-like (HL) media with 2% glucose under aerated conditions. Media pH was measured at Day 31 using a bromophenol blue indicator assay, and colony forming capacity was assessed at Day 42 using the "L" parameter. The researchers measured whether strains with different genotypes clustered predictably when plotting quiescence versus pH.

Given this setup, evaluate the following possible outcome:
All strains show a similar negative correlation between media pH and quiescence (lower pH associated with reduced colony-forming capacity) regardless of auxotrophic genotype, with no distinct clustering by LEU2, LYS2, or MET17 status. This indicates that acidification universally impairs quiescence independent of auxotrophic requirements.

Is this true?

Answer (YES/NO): NO